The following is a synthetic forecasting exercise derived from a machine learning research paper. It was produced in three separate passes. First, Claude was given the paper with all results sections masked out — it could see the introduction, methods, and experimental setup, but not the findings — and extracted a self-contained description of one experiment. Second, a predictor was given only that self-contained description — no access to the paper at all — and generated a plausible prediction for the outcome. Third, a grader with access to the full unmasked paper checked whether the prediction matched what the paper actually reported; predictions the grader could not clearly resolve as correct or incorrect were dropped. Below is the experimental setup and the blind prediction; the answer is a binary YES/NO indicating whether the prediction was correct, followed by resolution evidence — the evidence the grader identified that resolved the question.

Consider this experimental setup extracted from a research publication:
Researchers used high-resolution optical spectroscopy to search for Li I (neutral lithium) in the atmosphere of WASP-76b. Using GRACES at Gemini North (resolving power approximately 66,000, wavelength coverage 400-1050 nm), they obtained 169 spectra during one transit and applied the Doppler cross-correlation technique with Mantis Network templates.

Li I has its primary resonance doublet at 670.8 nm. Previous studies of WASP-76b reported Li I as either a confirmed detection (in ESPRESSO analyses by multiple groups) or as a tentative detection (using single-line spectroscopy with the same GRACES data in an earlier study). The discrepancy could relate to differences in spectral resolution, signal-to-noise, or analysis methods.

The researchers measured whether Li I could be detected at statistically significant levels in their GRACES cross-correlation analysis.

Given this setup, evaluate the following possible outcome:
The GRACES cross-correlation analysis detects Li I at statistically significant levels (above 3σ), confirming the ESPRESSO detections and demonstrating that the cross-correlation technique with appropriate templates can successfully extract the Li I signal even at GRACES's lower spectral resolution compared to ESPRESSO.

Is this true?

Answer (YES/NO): NO